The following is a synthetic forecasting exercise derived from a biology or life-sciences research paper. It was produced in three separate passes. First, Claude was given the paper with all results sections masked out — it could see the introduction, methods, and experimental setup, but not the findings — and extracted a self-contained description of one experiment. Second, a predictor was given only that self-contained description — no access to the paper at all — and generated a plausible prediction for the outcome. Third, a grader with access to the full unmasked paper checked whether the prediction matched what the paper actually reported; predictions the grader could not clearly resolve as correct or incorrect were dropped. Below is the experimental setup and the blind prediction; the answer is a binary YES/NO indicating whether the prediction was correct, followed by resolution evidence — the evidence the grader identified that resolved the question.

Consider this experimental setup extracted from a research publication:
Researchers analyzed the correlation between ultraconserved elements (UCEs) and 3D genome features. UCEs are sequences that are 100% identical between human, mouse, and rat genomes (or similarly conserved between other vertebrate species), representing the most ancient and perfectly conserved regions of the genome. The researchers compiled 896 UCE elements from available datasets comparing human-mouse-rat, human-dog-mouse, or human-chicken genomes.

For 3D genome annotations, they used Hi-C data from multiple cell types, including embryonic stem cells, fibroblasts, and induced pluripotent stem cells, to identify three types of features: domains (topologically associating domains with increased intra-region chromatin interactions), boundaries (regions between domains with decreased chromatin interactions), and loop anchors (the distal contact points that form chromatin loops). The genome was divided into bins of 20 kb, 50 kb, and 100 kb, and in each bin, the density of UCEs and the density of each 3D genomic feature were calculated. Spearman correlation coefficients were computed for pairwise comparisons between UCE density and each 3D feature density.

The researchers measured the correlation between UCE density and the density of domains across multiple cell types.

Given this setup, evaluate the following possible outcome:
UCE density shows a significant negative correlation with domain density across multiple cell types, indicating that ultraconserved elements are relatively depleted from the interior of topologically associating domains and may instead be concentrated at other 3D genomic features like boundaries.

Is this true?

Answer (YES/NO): NO